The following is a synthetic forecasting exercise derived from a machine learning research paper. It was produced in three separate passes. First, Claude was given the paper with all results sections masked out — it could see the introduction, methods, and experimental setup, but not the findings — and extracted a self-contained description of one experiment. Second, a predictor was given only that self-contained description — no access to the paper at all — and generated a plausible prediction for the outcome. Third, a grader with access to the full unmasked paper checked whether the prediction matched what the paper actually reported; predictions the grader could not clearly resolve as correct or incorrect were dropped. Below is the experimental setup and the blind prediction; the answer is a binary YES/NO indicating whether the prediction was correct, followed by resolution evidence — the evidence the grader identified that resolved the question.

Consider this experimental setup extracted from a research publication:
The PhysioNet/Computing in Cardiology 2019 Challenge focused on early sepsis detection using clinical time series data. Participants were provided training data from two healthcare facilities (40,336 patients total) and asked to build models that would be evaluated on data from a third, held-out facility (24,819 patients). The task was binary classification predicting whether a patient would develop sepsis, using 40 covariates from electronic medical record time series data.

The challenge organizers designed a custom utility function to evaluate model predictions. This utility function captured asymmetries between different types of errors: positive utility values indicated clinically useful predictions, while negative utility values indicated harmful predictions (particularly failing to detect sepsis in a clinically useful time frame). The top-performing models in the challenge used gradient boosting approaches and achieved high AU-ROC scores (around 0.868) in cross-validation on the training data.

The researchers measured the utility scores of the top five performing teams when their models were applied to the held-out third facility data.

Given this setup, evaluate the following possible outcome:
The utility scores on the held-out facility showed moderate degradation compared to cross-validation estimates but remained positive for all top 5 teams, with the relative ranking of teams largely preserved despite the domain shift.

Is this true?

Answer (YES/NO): NO